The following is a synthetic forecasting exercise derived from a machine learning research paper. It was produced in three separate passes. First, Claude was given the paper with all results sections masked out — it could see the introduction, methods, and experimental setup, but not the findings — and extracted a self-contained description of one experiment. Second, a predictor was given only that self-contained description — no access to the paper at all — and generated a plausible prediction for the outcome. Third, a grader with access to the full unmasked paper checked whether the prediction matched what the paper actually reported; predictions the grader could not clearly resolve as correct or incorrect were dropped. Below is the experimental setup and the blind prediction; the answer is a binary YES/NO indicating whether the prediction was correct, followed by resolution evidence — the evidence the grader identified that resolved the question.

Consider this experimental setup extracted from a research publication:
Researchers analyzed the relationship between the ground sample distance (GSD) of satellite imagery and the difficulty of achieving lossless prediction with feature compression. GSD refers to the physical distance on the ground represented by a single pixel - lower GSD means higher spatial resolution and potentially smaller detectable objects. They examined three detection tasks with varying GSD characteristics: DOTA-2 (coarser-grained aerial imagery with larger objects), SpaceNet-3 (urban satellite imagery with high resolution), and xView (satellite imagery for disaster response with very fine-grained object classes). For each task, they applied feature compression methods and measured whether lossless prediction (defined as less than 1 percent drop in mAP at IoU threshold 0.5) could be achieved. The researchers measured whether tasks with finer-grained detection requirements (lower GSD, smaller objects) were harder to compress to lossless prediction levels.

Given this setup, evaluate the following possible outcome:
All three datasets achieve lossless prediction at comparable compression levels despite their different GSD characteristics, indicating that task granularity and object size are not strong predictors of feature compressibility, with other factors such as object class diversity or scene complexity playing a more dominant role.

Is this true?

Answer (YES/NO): NO